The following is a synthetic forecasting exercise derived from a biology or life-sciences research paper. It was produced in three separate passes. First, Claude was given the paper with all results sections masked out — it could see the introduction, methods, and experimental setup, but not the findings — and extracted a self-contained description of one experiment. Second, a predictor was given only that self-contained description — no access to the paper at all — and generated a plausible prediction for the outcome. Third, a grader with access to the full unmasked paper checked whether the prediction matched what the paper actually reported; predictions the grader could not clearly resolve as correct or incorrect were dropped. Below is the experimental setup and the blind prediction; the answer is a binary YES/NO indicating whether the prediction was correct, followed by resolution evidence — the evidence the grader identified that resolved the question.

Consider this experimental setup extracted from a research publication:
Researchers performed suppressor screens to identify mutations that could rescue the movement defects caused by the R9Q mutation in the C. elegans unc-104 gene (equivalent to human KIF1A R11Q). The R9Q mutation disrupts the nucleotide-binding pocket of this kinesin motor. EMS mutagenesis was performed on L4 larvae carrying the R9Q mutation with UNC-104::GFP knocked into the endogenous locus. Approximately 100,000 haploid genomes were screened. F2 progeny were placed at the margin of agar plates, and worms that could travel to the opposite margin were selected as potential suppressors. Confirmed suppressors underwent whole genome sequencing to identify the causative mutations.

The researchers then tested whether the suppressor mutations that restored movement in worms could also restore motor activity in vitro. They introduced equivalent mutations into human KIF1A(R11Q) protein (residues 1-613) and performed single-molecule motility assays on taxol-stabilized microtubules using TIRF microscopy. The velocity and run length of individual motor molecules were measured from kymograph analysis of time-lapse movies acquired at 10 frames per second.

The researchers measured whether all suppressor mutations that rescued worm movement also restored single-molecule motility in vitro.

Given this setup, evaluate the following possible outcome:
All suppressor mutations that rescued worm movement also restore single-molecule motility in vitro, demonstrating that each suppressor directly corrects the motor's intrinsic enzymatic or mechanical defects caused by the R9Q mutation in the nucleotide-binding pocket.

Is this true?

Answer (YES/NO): NO